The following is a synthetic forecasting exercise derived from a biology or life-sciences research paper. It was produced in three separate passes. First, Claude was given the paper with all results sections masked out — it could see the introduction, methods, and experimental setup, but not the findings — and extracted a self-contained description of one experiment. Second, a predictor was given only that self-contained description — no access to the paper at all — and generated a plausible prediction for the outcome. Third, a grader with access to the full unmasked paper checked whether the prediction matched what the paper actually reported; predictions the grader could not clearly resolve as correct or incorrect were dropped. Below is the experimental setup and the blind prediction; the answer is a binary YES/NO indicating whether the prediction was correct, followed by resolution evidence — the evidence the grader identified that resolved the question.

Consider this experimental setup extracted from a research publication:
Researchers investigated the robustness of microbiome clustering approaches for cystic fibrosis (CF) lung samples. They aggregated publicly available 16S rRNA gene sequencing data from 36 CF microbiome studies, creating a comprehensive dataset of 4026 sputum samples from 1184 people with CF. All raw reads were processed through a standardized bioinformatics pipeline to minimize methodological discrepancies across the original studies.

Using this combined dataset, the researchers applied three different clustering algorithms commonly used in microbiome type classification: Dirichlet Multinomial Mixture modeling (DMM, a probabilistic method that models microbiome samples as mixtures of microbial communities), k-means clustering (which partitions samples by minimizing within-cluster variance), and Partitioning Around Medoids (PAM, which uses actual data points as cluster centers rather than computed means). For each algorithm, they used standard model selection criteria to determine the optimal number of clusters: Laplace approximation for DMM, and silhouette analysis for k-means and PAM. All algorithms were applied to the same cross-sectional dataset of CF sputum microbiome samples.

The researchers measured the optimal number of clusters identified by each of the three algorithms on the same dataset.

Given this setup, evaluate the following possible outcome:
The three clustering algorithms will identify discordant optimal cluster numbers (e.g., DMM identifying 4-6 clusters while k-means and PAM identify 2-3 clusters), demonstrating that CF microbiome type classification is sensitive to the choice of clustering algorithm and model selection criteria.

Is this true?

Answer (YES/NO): YES